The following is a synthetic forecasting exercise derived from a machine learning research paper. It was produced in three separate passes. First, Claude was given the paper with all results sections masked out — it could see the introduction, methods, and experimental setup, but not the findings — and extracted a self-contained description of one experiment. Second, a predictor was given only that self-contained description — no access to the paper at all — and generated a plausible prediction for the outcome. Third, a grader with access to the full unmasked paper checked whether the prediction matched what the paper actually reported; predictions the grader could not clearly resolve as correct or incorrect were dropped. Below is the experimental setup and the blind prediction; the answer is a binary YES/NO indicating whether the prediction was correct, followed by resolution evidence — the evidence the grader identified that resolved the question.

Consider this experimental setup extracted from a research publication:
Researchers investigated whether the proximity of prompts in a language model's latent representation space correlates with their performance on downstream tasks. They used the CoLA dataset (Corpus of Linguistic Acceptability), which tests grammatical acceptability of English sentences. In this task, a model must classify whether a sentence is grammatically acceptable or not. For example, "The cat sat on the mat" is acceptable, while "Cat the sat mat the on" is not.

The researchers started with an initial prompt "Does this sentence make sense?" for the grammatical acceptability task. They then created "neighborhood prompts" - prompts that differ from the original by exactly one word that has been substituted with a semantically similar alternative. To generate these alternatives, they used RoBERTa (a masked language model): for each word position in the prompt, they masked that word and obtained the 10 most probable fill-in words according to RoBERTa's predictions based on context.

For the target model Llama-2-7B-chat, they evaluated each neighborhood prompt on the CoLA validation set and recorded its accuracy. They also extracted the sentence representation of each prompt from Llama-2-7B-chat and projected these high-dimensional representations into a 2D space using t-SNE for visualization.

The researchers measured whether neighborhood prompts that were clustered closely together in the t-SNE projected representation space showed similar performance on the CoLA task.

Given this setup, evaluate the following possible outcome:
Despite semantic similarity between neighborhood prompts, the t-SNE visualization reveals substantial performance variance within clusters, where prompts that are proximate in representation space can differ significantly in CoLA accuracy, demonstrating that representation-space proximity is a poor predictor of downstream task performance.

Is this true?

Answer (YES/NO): YES